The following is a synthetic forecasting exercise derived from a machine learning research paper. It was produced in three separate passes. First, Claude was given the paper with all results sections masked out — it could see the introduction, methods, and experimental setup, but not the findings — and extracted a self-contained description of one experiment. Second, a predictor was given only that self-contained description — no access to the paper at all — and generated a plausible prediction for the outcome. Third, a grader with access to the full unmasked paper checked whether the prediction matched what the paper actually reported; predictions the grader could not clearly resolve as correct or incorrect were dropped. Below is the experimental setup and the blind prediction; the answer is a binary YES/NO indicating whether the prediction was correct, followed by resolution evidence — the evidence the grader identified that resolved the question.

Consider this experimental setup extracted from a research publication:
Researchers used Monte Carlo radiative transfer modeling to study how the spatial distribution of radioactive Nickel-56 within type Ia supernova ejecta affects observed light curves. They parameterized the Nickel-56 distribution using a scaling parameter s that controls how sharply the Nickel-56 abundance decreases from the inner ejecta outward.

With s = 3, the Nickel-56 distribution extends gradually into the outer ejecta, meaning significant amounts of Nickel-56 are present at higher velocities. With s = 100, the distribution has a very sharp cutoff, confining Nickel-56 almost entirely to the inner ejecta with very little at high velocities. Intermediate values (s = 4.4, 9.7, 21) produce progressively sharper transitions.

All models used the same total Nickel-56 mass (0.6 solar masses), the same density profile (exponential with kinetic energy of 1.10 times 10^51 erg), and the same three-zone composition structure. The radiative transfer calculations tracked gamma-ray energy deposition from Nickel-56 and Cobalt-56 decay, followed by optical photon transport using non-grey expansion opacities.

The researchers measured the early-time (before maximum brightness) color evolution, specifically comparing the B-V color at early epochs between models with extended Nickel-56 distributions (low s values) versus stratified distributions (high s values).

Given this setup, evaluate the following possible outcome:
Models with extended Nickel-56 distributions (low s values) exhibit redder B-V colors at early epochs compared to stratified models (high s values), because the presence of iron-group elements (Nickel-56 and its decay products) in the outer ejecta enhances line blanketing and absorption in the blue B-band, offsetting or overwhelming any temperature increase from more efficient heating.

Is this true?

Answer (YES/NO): NO